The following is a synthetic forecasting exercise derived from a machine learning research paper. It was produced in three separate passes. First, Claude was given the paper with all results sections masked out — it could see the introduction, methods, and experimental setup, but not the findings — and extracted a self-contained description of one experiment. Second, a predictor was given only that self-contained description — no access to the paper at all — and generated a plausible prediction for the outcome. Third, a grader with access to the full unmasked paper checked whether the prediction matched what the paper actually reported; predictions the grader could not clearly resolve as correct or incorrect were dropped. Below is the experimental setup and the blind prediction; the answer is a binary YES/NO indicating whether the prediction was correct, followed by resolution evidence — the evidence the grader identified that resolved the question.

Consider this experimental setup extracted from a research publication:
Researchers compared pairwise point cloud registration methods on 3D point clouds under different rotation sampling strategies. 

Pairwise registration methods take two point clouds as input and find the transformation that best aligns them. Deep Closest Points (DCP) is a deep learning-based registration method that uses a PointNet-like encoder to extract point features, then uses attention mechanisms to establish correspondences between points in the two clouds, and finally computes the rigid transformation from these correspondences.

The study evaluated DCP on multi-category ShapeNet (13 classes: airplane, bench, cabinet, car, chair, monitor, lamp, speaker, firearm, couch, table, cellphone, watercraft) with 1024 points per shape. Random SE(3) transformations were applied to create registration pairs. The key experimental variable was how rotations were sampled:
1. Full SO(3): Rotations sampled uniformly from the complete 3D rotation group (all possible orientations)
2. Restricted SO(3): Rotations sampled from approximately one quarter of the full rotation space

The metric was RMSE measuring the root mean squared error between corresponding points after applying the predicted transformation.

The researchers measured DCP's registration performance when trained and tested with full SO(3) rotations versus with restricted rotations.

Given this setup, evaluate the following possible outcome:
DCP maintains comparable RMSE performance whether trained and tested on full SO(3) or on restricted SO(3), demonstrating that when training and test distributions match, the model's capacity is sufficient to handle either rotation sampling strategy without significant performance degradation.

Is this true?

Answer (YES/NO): NO